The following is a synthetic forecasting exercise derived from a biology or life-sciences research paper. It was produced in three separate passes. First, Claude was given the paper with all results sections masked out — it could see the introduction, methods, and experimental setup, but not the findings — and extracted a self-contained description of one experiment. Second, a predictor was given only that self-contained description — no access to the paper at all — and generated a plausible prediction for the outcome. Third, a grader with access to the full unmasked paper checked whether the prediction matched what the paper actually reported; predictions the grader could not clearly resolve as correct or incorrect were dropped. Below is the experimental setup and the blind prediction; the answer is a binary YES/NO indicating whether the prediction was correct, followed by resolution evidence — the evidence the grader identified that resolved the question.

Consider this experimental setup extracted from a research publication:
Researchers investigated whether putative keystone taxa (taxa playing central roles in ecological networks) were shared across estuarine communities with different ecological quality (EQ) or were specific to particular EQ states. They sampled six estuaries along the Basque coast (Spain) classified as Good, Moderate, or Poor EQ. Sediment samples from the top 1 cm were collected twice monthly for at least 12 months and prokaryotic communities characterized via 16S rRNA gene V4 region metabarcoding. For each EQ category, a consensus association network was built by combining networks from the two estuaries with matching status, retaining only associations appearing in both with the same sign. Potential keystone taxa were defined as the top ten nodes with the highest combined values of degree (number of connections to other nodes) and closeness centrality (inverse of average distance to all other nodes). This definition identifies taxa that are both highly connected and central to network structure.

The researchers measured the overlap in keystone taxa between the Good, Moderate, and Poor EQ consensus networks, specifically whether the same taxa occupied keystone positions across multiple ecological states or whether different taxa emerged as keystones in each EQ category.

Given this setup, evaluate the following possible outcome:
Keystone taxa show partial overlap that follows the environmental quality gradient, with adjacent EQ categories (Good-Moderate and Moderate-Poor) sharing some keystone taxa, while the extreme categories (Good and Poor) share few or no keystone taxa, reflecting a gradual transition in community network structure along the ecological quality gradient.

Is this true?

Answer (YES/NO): NO